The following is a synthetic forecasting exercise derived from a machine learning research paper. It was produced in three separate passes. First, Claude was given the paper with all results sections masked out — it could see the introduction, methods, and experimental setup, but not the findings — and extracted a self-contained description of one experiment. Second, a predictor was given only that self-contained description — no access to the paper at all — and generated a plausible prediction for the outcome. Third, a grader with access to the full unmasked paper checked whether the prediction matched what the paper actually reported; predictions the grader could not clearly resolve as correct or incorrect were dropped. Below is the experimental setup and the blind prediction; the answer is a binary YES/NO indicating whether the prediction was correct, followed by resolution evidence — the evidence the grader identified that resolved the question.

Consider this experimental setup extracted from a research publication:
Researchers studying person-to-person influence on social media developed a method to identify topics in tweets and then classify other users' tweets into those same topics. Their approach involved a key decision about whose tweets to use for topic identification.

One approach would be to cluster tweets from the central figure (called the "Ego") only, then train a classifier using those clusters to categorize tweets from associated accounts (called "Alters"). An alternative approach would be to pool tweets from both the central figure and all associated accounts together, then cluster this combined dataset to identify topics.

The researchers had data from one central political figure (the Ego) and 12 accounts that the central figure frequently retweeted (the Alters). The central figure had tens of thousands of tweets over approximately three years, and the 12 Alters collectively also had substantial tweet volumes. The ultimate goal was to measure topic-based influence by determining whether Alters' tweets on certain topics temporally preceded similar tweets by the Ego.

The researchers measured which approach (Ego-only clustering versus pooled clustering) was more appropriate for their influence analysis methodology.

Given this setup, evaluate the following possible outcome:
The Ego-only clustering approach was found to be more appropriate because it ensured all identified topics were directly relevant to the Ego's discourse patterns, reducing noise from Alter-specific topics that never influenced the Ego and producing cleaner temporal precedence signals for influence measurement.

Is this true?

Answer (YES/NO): NO